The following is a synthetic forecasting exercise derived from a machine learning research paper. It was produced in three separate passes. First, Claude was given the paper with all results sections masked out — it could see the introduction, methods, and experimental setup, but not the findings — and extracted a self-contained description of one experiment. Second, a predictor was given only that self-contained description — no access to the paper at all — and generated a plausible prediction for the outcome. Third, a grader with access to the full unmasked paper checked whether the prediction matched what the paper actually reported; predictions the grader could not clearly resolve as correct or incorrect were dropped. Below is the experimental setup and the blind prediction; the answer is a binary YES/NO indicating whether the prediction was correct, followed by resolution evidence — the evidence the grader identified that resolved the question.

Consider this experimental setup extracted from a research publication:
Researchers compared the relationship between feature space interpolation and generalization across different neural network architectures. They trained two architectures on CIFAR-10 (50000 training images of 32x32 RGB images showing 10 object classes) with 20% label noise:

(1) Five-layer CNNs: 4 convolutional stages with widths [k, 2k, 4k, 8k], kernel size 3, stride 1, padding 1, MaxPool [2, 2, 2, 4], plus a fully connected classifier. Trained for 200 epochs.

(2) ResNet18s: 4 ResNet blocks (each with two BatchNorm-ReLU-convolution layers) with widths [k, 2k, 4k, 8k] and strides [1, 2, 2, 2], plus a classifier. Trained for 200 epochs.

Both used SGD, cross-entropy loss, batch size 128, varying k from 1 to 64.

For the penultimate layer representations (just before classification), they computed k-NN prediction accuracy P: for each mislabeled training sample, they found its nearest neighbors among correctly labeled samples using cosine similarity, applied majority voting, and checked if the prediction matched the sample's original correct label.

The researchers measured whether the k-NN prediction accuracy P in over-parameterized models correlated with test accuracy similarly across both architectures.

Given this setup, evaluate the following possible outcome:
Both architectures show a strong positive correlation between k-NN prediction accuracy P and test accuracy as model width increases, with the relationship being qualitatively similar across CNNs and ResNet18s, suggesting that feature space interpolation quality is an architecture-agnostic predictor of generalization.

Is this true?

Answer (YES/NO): NO